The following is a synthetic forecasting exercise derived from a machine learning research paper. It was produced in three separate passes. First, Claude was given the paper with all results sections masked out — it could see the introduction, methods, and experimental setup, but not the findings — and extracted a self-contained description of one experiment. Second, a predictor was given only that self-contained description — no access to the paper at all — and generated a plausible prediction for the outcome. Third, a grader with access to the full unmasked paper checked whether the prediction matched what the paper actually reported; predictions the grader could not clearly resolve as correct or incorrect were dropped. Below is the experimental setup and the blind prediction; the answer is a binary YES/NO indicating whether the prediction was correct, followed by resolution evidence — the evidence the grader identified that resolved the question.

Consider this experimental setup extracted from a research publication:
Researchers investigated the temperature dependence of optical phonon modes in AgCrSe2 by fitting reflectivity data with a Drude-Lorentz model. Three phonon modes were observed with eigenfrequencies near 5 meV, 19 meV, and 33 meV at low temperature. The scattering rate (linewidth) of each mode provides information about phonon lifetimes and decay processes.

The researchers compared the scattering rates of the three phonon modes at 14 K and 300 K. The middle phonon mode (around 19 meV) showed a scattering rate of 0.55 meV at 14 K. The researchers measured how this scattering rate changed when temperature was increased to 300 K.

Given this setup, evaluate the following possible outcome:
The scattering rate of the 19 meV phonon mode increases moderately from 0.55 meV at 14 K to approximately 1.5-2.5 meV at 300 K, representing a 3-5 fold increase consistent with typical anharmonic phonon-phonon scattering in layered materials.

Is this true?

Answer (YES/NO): YES